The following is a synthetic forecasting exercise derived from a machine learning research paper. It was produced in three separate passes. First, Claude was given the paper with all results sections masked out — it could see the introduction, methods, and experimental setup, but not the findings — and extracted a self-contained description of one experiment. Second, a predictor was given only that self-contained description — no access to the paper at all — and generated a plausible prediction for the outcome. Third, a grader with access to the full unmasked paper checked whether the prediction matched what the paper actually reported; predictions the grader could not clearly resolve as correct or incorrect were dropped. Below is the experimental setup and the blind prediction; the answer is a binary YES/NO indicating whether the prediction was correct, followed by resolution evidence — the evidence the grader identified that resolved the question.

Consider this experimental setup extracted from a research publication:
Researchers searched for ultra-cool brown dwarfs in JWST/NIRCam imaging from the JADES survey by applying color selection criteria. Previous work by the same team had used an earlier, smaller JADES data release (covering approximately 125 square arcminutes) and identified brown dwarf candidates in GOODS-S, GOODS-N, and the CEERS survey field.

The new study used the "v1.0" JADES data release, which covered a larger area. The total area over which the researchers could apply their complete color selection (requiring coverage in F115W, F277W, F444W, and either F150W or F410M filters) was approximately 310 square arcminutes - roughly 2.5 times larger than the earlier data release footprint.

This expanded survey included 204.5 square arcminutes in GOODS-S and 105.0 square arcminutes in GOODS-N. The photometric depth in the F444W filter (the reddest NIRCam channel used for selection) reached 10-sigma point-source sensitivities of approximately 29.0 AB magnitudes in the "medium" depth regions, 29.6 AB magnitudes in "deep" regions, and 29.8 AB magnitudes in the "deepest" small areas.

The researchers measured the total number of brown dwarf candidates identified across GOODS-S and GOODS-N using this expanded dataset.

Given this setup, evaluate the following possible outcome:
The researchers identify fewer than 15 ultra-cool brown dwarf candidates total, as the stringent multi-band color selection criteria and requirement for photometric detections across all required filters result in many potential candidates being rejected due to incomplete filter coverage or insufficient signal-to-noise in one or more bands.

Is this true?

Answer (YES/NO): NO